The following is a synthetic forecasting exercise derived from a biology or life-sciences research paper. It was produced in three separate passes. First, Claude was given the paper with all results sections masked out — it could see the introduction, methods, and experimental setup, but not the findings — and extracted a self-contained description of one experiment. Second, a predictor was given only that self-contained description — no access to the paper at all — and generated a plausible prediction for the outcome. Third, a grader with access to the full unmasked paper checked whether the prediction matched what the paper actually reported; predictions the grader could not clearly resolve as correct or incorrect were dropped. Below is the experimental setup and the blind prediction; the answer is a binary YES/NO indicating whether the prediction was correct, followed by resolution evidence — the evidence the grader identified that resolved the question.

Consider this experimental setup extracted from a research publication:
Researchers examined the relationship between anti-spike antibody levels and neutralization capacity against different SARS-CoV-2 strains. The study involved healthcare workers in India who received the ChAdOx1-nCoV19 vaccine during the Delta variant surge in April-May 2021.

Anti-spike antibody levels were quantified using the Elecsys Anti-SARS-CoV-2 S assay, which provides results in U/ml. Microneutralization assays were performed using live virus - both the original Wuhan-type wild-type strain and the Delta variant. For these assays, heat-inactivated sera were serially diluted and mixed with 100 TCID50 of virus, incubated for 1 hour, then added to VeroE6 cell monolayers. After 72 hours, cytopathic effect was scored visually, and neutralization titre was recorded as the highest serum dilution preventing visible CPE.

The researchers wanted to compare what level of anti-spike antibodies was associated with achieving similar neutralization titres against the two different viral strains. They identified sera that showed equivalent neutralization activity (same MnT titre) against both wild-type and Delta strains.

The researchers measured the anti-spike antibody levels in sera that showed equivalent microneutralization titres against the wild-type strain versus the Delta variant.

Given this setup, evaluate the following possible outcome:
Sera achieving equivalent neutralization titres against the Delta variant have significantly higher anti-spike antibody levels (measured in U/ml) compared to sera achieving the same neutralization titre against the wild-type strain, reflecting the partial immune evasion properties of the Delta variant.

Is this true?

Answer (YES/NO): YES